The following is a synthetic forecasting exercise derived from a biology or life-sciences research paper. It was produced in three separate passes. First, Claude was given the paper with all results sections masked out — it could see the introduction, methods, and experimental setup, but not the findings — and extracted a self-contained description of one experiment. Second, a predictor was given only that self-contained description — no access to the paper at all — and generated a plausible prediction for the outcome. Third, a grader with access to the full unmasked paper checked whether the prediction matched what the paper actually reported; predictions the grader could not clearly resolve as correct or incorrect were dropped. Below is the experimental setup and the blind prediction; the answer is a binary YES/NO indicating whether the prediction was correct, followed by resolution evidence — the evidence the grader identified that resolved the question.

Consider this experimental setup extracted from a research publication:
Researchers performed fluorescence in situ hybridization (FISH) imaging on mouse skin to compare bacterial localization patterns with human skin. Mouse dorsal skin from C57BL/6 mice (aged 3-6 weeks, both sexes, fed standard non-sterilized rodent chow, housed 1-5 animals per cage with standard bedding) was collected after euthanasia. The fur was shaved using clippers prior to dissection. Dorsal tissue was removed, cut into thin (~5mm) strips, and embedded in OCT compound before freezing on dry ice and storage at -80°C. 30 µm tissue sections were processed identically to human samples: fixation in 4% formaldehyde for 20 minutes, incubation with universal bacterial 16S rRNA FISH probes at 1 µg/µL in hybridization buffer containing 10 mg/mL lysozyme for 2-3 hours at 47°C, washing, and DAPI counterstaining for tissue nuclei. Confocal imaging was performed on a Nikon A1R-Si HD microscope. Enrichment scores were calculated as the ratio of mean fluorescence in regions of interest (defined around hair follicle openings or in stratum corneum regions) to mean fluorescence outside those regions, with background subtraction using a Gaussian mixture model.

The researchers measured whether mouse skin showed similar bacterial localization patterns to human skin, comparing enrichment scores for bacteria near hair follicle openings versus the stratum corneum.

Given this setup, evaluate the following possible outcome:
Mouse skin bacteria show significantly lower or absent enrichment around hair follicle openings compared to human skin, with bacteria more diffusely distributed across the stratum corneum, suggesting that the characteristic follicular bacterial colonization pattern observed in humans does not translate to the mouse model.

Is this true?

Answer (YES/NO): NO